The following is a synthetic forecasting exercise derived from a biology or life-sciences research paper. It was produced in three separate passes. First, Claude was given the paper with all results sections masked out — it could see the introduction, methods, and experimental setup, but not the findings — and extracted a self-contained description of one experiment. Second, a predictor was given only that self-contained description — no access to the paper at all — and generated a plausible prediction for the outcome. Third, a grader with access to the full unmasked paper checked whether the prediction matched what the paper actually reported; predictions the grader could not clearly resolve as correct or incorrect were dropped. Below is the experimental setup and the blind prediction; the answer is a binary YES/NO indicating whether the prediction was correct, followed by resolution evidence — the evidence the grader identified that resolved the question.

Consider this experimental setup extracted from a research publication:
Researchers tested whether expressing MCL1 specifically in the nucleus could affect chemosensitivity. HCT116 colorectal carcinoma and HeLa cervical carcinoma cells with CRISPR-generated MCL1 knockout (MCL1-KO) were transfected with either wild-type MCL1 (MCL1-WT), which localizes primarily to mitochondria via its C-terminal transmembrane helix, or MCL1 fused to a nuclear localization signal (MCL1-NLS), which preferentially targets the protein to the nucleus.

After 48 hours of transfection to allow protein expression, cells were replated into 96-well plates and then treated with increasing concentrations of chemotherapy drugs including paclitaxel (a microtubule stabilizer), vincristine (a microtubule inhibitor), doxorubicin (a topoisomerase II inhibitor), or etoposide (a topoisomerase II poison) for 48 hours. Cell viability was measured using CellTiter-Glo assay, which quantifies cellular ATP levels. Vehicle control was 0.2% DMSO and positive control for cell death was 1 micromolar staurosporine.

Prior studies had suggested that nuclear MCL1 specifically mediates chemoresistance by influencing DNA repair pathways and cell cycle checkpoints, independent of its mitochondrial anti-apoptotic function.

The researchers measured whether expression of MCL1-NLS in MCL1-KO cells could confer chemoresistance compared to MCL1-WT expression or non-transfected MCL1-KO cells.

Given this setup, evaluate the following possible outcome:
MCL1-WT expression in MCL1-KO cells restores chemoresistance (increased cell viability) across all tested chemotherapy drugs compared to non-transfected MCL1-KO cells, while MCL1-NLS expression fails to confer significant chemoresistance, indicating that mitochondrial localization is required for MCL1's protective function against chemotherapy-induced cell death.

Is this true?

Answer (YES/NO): NO